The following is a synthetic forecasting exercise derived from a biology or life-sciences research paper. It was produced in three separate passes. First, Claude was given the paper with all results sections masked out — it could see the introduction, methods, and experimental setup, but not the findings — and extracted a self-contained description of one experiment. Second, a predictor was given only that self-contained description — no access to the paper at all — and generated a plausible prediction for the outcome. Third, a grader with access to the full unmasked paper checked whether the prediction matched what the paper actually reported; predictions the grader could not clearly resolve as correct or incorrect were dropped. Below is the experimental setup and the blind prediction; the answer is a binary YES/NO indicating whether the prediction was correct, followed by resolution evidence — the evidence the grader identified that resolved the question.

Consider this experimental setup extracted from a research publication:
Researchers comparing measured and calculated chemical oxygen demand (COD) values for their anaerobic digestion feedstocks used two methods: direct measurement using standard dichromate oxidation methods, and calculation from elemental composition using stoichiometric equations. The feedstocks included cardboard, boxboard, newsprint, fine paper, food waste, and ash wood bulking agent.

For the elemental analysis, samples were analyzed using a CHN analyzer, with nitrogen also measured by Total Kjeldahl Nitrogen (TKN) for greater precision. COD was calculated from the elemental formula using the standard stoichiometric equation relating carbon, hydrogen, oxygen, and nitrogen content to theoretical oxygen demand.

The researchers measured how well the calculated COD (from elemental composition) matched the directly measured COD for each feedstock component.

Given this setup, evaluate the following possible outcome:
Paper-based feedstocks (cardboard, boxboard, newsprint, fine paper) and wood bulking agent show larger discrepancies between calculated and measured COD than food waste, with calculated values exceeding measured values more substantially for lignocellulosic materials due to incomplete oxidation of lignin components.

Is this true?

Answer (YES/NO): NO